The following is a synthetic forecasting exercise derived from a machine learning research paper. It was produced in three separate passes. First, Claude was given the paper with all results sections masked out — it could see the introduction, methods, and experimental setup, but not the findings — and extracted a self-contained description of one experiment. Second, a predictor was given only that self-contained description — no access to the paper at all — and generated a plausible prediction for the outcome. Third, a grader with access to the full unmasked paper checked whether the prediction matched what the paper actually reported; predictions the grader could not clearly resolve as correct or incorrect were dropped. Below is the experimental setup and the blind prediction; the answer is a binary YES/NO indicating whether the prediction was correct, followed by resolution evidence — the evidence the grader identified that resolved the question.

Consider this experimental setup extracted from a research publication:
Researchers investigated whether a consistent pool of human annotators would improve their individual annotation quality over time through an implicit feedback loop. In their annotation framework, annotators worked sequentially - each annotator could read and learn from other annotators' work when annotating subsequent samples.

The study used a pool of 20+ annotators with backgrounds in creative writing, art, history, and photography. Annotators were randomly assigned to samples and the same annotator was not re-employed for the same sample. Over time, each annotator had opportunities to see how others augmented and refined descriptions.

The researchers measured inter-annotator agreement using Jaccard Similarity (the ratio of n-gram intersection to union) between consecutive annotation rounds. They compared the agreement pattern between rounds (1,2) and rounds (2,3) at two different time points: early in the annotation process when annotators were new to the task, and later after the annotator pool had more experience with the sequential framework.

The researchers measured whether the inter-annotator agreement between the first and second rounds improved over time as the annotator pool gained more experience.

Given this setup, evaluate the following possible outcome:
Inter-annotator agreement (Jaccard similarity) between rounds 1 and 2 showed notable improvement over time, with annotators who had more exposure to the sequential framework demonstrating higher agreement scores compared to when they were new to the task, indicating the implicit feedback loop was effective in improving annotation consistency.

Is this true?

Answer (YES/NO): YES